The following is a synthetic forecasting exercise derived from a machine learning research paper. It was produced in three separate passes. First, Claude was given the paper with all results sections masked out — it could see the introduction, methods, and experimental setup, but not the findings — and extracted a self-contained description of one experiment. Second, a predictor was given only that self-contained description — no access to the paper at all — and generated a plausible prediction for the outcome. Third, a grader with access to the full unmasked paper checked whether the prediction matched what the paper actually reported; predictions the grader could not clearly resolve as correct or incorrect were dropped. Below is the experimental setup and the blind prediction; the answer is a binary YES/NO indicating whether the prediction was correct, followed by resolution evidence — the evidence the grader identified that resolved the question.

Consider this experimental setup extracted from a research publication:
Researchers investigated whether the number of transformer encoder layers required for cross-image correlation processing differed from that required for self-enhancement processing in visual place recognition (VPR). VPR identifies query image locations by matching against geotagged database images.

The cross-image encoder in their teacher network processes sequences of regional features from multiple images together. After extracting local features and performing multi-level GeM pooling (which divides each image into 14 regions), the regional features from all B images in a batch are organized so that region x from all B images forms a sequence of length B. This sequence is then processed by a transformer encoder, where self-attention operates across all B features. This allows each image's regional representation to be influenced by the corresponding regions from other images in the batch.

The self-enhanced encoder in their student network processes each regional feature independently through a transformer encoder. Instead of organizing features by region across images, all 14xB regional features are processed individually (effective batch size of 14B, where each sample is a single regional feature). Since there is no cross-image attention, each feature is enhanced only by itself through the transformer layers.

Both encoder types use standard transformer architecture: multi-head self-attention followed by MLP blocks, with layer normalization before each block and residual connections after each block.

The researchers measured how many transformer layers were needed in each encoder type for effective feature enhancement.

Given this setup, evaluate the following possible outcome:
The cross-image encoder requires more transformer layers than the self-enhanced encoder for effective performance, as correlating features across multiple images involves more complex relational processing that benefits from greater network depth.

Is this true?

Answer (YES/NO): YES